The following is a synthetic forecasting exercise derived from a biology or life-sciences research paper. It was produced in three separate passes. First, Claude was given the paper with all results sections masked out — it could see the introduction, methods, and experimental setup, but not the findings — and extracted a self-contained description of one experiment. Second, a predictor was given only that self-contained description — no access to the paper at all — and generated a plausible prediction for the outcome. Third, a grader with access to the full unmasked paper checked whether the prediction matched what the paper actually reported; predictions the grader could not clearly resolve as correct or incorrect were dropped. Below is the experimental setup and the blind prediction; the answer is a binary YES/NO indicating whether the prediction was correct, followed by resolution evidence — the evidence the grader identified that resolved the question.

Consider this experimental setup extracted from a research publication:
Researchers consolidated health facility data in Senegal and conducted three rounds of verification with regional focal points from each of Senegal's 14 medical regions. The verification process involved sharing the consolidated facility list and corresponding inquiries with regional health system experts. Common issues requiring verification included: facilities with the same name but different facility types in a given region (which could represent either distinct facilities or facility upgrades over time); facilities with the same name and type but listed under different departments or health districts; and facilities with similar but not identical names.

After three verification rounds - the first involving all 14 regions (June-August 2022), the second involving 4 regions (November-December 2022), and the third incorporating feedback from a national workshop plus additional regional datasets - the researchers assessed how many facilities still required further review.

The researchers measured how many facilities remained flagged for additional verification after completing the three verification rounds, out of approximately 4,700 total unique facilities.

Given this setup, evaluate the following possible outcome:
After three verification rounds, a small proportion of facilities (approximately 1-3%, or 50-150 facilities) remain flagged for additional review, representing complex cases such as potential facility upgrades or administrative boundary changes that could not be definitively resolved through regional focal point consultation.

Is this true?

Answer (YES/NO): NO